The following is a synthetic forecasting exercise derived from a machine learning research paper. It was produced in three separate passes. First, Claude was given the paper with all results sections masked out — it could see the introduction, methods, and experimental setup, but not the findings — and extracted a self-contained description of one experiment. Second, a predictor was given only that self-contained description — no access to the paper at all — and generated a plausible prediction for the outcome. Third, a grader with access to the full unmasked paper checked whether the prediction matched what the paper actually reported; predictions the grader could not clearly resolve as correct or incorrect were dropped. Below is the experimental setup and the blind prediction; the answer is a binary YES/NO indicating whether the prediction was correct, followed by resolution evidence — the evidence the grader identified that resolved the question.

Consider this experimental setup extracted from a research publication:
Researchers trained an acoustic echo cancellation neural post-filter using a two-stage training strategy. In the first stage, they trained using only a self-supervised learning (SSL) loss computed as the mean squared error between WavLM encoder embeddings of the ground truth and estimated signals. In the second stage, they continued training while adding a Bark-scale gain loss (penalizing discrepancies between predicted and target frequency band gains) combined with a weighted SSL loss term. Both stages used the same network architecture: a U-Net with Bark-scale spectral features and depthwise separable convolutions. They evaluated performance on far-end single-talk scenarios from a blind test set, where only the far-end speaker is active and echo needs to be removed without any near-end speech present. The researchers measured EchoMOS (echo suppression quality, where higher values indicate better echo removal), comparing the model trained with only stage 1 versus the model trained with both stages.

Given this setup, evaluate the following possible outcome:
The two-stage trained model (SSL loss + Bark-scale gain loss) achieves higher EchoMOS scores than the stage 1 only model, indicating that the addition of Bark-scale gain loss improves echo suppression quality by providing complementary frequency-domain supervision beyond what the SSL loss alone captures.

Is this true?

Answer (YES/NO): YES